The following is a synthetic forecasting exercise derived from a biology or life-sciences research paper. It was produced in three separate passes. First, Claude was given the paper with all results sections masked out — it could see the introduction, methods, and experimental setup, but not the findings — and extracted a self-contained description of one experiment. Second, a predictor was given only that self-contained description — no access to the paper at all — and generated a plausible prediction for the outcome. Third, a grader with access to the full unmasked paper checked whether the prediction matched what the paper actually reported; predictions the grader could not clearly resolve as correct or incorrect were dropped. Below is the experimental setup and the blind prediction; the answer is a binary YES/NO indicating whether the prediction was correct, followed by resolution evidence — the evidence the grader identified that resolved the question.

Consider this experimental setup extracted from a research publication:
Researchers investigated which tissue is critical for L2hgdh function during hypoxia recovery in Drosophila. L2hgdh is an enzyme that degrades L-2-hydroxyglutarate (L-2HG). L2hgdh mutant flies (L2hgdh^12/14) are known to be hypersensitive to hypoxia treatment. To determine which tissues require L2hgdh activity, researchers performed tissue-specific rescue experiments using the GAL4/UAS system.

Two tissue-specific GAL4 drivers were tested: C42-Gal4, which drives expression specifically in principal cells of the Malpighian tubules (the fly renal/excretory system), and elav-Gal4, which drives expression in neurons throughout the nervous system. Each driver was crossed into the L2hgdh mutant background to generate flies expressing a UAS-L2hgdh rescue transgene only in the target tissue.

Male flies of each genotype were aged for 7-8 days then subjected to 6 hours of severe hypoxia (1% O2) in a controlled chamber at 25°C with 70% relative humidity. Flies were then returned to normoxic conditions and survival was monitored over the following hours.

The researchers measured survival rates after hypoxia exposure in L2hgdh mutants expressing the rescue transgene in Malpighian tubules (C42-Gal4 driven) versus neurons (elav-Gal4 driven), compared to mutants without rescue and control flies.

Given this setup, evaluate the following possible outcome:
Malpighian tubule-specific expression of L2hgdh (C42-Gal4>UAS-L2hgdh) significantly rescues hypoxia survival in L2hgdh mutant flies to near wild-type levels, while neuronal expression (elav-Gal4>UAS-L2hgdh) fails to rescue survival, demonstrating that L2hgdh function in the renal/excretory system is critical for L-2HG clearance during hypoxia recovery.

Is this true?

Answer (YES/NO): YES